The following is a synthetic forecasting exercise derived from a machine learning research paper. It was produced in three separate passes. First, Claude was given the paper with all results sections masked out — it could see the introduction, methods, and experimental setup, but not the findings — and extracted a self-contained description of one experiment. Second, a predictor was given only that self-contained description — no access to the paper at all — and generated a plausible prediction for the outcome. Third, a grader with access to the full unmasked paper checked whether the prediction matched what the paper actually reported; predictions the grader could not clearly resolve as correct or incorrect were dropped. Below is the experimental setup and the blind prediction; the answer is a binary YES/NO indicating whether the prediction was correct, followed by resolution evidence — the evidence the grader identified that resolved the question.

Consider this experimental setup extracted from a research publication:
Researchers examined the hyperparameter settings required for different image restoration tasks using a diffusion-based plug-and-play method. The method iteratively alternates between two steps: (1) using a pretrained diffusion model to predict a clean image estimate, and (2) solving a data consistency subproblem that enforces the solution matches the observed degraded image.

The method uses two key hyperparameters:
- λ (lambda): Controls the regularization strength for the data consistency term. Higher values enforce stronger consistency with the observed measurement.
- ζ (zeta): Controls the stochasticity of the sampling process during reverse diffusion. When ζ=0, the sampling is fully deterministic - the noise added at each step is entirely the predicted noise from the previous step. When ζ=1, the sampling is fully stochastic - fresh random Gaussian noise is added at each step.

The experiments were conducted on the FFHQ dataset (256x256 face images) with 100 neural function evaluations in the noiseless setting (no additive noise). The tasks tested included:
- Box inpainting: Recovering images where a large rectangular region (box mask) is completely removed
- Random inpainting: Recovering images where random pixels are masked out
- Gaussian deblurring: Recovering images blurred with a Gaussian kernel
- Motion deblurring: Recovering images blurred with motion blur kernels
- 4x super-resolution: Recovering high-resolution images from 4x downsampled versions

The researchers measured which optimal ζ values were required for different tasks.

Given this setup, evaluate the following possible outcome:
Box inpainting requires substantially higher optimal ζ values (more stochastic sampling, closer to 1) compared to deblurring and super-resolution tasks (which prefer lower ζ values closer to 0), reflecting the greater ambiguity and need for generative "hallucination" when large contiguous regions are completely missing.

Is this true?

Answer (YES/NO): NO